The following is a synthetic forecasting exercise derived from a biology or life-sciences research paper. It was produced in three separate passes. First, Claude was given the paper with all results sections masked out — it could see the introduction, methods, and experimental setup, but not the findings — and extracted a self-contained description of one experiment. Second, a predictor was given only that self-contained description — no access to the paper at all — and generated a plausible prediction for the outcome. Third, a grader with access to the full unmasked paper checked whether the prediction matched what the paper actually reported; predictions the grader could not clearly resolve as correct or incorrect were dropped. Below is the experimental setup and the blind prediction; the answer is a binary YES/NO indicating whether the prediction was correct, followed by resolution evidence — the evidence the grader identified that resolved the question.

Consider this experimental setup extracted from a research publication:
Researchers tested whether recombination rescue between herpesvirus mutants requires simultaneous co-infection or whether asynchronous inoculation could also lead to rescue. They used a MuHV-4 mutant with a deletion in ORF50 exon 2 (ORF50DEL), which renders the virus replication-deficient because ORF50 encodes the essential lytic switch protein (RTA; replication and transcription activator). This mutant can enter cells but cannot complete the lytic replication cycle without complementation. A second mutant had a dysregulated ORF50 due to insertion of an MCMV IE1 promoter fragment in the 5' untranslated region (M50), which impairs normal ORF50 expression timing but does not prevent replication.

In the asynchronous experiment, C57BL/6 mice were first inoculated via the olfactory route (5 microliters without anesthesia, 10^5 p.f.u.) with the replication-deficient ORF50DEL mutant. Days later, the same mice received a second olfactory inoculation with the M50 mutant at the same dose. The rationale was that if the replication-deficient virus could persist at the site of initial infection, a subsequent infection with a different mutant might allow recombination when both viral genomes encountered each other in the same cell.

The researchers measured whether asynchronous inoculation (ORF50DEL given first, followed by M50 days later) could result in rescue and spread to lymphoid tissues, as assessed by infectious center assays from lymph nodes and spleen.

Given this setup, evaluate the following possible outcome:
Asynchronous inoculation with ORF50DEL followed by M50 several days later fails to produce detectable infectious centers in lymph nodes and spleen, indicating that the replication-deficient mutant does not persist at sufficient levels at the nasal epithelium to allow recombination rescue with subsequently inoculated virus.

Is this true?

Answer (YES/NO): NO